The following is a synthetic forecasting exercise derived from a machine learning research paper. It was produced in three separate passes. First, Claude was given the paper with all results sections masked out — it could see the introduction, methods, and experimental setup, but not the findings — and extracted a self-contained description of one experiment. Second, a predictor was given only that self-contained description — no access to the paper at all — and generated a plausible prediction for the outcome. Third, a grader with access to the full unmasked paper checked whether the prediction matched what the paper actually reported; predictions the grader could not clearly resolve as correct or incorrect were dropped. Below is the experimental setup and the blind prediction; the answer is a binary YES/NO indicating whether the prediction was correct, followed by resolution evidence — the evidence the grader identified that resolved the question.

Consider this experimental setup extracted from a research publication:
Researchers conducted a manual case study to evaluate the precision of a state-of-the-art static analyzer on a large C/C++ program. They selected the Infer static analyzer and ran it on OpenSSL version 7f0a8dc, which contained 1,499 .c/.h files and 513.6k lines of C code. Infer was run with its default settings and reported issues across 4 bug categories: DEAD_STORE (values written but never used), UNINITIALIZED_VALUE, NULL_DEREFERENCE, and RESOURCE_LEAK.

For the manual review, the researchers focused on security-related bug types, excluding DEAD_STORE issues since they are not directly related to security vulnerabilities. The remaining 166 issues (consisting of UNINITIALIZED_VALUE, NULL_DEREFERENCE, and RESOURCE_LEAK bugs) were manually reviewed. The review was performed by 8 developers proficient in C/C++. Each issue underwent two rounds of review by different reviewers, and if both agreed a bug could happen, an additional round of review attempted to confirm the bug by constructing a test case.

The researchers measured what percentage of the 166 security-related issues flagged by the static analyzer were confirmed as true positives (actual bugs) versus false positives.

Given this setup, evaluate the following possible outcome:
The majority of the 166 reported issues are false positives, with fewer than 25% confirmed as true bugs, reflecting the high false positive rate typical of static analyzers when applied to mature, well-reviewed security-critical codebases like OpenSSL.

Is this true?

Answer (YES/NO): YES